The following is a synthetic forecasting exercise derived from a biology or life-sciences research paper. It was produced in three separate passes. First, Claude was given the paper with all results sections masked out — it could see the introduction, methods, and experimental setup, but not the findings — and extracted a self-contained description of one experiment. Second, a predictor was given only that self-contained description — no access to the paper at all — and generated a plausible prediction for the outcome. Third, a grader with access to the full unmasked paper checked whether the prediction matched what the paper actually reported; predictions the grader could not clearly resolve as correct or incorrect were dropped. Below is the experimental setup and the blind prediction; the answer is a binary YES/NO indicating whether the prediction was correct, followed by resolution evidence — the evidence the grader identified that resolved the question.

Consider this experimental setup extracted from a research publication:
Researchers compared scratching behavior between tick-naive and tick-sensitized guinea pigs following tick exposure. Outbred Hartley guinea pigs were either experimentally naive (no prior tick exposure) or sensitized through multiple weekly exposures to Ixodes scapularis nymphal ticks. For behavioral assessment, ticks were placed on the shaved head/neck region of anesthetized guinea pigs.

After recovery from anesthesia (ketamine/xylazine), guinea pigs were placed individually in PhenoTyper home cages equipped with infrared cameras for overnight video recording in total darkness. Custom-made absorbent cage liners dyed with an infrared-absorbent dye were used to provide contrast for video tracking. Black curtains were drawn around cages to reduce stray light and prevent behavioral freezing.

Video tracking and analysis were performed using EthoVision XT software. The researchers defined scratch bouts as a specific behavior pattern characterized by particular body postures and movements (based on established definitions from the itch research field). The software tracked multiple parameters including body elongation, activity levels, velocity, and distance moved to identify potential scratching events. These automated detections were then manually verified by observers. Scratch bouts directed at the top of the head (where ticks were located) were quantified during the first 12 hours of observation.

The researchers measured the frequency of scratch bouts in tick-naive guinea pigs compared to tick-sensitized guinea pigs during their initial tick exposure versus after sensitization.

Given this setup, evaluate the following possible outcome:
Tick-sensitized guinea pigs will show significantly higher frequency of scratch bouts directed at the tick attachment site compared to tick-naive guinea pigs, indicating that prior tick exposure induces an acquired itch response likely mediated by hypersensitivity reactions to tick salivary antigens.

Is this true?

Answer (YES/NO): YES